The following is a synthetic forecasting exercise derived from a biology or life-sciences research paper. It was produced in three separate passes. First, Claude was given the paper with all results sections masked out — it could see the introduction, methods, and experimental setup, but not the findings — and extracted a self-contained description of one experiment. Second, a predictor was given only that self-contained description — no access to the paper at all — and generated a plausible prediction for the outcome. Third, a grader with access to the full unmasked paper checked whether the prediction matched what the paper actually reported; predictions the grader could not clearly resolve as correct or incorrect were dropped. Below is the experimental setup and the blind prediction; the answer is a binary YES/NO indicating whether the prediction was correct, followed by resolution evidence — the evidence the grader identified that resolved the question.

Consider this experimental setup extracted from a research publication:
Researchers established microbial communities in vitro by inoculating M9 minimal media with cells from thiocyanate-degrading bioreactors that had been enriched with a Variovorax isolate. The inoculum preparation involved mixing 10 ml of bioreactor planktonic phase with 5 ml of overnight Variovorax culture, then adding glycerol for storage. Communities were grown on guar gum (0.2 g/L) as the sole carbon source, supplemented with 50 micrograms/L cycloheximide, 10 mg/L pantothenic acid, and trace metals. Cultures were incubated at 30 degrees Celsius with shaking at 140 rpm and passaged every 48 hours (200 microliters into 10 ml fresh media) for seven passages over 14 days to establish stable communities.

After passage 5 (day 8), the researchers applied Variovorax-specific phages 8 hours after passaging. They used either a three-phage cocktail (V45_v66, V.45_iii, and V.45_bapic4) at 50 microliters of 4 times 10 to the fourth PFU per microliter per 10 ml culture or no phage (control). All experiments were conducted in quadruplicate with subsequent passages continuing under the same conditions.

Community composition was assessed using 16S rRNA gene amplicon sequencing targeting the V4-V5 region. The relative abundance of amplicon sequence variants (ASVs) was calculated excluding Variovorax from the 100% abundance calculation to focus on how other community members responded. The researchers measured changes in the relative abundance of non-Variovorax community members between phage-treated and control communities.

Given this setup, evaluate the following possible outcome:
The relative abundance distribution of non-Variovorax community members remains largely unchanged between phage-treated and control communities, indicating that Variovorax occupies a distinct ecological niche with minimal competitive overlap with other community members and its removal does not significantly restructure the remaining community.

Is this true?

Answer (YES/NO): NO